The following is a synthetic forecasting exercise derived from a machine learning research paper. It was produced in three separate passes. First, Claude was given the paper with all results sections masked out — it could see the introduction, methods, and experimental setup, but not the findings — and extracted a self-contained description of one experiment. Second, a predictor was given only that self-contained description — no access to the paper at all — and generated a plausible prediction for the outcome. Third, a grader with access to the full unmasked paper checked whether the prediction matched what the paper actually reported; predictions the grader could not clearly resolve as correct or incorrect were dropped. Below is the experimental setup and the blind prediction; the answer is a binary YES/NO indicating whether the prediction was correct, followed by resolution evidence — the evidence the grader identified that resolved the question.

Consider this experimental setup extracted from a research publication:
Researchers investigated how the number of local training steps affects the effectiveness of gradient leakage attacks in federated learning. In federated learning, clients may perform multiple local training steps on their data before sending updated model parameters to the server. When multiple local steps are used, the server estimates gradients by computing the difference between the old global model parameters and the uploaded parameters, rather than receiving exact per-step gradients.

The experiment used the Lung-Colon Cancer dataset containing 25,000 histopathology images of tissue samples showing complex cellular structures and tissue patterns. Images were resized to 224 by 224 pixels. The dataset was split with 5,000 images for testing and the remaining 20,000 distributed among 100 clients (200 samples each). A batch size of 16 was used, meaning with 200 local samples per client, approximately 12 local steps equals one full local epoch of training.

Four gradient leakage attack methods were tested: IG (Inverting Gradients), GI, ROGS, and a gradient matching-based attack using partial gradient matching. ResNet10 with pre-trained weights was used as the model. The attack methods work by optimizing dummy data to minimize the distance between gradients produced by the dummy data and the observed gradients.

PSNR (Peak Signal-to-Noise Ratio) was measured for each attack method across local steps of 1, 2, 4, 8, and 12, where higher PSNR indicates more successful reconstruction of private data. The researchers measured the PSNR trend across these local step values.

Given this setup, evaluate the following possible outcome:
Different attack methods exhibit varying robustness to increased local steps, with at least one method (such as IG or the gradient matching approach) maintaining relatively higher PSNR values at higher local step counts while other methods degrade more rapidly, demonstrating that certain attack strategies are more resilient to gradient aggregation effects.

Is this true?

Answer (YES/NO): NO